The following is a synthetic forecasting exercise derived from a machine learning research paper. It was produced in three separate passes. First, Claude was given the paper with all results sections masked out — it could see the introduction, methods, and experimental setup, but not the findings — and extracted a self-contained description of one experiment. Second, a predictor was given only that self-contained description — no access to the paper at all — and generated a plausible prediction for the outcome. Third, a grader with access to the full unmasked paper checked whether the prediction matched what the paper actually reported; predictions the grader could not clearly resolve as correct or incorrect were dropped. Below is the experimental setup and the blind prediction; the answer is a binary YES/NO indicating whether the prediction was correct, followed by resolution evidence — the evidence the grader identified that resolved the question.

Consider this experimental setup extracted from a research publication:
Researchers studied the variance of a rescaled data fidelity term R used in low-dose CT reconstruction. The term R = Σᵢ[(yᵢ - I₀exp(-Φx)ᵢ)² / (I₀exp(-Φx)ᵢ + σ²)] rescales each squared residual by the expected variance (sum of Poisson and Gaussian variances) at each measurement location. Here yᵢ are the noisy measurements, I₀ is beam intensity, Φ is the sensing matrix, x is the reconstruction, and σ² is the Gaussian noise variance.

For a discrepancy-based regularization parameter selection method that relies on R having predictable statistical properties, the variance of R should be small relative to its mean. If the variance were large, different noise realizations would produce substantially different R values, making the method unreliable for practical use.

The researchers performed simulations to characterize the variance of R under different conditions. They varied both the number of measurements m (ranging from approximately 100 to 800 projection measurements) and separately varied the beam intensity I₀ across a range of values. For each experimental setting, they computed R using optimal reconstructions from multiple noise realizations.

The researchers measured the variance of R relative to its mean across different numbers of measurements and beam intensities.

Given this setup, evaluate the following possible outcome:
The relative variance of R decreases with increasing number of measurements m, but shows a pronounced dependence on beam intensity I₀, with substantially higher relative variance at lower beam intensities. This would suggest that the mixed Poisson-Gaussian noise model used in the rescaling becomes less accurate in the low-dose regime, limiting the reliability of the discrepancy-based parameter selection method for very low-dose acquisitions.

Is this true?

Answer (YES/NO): NO